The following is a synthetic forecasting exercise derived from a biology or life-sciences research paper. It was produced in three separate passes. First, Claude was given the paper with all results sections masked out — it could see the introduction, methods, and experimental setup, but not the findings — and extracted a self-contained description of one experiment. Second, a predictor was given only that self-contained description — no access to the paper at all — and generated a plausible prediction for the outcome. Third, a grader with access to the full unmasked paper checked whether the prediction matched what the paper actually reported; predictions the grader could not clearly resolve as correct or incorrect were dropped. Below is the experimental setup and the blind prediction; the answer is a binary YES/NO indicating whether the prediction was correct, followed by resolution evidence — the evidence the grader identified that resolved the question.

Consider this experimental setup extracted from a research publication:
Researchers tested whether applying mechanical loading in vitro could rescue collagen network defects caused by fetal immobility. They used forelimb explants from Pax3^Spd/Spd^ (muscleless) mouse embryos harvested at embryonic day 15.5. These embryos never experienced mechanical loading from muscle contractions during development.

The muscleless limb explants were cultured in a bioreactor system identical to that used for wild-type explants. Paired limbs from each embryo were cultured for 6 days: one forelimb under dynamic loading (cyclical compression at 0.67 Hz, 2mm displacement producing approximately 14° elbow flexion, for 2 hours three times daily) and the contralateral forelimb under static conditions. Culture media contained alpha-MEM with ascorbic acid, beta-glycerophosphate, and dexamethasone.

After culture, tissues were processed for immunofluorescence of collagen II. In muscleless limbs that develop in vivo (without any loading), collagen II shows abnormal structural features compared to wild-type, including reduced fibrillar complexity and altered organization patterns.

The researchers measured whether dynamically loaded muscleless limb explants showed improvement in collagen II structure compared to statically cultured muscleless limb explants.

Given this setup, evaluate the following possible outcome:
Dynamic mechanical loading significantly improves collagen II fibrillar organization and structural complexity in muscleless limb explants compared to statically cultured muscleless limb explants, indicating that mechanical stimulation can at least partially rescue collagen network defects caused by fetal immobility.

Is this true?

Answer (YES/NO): YES